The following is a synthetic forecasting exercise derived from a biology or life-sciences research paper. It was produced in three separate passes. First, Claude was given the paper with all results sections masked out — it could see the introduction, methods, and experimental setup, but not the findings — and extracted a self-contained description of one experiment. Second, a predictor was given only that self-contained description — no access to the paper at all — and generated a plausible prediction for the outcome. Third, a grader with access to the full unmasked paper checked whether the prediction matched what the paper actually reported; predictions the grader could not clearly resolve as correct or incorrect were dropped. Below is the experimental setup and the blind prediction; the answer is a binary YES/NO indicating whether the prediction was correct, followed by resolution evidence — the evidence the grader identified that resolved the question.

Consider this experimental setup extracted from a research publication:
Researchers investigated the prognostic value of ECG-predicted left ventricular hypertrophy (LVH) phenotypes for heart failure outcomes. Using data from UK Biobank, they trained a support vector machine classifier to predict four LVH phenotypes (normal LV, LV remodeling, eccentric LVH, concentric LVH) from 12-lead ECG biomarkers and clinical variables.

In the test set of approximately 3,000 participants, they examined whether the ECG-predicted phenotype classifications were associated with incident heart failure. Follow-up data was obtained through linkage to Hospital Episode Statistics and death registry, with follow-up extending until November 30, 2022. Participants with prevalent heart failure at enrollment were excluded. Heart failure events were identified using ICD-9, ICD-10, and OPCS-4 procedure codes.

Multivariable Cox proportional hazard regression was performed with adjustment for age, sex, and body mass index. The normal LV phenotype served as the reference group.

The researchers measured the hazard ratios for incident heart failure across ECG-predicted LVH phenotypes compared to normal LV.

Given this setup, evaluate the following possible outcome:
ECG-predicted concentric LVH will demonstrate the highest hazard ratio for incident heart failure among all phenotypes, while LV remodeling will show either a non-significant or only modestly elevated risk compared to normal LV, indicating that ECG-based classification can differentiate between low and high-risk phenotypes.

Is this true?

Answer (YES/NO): NO